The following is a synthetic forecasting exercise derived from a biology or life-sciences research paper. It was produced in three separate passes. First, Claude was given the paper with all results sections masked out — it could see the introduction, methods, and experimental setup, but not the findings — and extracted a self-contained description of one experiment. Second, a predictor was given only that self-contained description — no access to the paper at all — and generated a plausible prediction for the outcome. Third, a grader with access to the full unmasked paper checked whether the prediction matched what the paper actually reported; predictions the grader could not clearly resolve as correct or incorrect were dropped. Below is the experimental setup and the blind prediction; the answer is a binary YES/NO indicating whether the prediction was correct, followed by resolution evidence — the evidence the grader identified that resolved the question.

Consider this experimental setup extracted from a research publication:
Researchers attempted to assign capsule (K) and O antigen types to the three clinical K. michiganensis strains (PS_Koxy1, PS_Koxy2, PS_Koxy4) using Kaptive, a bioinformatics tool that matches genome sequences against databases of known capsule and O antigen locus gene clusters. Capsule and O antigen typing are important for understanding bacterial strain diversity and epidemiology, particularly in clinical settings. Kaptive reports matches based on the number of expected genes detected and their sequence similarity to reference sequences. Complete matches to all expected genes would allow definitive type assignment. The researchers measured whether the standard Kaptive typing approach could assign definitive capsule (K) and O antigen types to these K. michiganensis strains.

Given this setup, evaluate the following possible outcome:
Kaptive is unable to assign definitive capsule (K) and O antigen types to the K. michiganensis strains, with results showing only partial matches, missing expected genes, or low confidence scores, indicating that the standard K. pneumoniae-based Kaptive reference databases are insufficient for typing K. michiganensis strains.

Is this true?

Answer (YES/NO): NO